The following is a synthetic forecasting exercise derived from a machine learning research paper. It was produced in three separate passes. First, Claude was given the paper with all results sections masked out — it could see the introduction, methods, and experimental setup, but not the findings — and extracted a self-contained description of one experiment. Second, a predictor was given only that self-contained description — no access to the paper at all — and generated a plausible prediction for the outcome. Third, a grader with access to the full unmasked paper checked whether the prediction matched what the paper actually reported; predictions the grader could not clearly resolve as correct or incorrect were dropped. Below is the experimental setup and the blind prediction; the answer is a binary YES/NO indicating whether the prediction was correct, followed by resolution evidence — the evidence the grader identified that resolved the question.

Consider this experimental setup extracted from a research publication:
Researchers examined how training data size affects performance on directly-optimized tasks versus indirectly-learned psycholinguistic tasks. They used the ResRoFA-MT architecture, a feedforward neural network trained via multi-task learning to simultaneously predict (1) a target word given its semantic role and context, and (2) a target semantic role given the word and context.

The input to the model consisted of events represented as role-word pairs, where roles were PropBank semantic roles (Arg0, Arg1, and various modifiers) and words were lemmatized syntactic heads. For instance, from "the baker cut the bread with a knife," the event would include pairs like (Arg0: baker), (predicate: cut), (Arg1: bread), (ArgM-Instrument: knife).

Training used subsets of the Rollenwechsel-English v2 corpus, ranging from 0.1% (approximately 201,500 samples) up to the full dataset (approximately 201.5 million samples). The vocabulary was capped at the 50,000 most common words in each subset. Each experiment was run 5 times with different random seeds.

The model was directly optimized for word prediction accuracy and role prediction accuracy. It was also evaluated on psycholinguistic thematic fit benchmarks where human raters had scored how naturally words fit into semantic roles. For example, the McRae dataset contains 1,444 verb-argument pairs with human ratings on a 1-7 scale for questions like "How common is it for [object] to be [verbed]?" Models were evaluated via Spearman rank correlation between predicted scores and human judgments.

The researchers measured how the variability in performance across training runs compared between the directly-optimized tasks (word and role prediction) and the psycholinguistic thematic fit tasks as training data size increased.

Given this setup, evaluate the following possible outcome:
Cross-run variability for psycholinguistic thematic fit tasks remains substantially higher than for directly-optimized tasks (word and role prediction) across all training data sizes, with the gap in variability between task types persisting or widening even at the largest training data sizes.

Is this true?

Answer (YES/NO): YES